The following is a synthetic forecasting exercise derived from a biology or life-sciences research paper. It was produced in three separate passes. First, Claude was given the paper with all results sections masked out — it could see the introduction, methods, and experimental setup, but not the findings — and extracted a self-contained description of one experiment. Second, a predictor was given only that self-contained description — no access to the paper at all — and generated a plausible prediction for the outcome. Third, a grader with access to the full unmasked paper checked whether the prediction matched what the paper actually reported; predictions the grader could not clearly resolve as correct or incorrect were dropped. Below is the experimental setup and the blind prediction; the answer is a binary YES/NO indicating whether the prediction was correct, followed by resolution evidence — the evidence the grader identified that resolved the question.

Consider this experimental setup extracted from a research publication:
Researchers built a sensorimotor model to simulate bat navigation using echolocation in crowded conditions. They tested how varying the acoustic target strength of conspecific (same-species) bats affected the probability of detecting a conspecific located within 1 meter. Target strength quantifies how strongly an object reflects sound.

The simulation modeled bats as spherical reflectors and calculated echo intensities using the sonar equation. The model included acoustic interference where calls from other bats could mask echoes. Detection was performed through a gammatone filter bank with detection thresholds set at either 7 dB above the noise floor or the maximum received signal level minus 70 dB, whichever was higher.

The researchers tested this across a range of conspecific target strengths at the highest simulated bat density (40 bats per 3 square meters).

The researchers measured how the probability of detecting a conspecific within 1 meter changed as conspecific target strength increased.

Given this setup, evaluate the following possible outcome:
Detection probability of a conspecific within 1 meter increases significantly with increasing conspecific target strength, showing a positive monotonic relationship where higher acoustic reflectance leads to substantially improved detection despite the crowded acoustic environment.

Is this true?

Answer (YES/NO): YES